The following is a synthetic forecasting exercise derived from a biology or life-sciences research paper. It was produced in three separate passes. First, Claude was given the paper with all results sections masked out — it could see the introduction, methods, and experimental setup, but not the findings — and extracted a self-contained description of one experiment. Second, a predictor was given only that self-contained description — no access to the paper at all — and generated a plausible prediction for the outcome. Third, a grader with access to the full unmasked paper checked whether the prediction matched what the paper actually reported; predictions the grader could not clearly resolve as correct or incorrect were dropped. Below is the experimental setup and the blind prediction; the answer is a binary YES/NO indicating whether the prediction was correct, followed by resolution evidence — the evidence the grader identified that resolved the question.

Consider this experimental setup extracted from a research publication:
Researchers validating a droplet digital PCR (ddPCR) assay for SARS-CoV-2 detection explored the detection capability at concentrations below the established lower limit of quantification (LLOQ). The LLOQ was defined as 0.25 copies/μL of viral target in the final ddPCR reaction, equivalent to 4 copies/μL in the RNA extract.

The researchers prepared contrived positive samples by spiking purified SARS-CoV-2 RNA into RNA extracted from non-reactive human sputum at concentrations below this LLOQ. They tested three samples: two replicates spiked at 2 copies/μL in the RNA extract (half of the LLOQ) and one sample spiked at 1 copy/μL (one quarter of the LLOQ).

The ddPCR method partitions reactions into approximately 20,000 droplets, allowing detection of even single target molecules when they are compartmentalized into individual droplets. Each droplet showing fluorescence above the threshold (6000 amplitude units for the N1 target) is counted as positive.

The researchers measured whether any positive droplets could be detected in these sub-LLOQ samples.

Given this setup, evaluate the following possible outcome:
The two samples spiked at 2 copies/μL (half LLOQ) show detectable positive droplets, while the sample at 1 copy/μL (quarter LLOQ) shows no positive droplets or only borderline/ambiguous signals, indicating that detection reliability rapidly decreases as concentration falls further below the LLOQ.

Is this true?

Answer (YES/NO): YES